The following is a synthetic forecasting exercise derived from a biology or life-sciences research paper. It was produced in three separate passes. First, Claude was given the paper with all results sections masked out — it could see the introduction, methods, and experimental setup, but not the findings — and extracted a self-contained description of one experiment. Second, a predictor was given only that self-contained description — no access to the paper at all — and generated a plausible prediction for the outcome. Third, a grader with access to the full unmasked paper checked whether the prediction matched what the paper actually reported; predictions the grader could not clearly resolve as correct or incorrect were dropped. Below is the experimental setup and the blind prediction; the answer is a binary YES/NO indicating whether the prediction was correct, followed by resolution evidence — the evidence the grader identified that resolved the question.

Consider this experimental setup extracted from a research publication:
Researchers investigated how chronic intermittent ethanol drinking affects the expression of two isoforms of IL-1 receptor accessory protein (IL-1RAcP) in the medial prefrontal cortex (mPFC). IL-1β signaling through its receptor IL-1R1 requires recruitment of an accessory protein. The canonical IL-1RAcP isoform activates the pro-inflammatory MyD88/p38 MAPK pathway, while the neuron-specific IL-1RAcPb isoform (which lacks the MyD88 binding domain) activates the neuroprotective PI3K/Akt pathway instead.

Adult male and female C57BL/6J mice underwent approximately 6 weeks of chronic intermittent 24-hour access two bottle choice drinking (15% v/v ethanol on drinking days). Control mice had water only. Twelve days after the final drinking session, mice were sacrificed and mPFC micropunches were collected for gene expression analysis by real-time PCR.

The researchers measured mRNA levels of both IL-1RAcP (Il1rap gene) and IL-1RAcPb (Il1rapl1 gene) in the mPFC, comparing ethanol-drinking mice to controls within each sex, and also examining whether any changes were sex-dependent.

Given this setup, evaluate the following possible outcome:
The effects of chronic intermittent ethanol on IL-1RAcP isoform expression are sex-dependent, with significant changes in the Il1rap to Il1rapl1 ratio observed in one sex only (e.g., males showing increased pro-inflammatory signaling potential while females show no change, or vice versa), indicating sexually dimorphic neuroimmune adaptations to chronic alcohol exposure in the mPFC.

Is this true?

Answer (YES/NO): NO